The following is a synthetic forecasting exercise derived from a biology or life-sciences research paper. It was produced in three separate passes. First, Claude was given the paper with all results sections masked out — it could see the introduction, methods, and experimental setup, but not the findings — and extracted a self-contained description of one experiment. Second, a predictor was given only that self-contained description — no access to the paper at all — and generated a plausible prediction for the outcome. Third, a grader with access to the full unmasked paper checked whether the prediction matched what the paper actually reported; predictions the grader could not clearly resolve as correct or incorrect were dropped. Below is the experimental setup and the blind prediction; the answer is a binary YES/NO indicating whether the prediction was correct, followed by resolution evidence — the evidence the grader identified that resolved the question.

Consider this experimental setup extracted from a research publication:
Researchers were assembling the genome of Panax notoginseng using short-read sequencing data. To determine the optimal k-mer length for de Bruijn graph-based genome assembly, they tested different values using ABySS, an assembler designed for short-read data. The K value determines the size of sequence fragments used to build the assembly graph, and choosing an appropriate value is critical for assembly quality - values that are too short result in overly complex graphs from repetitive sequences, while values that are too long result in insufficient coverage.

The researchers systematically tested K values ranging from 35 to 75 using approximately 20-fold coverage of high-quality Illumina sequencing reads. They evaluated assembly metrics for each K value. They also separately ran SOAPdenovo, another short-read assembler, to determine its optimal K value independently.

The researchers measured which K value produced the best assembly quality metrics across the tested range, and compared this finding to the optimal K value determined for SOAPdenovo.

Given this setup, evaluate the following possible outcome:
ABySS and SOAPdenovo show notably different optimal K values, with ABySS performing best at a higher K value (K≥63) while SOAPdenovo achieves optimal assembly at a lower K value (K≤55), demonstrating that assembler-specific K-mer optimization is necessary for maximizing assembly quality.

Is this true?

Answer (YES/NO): NO